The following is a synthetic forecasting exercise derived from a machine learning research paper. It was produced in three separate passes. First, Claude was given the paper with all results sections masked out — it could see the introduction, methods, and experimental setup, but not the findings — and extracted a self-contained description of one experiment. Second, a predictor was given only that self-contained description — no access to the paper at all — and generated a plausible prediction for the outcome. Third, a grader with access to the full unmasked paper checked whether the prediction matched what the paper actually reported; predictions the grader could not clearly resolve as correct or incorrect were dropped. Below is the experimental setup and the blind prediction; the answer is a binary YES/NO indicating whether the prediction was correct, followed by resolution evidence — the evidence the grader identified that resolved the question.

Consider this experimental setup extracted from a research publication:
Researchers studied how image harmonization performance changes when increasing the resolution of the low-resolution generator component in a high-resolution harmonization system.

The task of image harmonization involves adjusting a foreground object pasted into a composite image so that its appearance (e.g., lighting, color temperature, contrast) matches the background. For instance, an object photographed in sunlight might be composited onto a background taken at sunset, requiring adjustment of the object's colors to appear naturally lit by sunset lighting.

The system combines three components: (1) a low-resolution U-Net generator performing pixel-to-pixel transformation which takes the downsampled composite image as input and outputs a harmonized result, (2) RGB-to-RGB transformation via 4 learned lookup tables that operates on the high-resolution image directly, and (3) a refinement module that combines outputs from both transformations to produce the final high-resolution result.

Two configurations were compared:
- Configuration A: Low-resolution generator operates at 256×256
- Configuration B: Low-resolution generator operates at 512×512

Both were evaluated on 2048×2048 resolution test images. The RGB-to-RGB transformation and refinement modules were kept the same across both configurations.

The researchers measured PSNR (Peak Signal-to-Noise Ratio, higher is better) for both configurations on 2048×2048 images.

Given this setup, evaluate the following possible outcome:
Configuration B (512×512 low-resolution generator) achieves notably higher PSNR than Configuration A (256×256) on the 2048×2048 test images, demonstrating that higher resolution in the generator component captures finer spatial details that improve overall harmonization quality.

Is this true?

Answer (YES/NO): YES